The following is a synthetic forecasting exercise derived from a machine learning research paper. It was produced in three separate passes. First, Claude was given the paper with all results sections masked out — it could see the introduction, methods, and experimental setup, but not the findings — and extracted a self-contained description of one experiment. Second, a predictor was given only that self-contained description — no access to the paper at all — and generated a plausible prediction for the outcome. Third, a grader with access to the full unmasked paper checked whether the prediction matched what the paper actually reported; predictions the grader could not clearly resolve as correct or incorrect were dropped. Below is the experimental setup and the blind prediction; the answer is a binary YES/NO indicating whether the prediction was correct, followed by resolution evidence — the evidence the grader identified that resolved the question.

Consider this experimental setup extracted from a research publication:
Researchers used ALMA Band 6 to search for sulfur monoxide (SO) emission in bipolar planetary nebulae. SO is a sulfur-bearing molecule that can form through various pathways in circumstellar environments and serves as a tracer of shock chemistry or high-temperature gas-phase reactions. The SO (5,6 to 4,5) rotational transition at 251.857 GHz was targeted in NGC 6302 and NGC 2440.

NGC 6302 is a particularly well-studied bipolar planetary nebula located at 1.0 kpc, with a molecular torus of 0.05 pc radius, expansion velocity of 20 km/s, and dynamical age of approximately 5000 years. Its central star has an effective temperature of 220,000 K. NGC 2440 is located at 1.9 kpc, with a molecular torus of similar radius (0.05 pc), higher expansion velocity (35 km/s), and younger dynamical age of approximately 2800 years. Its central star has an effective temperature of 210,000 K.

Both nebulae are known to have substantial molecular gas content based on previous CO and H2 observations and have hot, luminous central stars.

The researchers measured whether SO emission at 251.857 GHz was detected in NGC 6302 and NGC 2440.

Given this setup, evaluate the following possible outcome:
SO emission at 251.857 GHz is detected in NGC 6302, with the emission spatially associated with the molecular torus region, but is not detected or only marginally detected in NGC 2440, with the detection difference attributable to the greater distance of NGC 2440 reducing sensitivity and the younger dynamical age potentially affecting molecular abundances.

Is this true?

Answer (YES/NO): NO